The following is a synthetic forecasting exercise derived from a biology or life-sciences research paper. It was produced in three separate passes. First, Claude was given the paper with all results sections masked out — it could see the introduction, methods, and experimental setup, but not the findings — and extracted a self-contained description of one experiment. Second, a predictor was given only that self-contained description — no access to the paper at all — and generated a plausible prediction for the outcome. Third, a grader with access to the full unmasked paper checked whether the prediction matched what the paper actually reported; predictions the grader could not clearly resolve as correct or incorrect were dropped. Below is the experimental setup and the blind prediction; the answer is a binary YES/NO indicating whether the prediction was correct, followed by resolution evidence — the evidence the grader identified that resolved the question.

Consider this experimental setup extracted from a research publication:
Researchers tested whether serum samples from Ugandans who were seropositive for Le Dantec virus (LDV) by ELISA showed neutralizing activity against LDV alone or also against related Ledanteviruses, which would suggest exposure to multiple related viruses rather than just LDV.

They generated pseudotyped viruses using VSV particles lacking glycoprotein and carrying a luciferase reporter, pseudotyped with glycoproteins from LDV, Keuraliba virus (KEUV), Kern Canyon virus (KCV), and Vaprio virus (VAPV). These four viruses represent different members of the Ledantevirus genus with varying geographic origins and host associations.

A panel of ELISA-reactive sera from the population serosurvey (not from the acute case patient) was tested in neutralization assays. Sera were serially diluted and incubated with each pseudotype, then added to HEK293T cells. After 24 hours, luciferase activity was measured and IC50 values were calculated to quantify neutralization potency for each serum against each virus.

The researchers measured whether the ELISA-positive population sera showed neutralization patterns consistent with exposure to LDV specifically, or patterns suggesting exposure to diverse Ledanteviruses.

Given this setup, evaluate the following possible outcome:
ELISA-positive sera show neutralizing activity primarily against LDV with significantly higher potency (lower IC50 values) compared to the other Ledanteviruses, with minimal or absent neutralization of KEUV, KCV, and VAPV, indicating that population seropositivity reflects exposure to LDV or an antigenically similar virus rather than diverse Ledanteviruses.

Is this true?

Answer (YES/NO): NO